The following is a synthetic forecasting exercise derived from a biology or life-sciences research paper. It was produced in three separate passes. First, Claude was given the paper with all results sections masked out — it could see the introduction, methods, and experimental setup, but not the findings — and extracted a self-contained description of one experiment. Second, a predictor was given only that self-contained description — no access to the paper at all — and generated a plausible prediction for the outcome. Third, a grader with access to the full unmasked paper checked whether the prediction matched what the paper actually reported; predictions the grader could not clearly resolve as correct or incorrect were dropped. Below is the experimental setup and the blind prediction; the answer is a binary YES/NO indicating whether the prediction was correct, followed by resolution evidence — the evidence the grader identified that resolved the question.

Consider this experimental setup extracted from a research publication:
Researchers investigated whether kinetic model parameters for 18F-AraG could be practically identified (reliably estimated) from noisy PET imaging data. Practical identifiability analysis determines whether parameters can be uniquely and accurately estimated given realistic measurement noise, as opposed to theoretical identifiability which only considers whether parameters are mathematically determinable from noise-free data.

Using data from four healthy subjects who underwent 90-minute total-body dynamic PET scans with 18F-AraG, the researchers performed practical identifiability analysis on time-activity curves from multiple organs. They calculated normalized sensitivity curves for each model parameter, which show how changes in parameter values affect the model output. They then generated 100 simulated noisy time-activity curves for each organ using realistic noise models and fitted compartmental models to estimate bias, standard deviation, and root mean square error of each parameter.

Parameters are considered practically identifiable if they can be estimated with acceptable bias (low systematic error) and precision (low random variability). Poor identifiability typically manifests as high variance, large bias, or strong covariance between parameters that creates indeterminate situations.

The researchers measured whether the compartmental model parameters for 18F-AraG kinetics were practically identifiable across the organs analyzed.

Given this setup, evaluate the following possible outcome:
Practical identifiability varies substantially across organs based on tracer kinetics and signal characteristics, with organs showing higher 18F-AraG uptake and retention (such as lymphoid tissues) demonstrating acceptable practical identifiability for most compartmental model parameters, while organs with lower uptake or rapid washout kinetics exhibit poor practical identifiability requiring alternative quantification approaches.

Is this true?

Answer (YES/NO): NO